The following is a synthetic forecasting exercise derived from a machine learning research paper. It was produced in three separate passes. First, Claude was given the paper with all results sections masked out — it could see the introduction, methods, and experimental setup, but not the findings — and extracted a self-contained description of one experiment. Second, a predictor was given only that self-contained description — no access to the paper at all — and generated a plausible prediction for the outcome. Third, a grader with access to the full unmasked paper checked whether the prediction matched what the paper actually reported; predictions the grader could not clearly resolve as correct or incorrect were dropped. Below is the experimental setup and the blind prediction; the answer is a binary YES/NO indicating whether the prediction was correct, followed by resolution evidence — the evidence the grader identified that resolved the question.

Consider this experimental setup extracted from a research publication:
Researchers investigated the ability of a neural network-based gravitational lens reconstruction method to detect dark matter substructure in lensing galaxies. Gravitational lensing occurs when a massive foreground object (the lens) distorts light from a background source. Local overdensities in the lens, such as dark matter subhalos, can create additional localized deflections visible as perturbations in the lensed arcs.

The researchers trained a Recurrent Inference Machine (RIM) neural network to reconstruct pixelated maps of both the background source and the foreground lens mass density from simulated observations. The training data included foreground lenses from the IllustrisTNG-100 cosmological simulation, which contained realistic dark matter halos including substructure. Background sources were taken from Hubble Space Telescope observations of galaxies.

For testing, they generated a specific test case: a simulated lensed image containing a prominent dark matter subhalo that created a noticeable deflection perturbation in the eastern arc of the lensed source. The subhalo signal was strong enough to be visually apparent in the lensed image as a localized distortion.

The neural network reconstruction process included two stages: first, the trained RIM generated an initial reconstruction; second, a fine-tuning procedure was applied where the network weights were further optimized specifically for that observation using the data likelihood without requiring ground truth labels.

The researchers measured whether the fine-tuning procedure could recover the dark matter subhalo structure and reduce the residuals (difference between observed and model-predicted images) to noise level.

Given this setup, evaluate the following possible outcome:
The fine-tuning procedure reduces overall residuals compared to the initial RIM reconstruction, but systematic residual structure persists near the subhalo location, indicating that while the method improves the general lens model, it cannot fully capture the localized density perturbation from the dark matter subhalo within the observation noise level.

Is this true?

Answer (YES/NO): NO